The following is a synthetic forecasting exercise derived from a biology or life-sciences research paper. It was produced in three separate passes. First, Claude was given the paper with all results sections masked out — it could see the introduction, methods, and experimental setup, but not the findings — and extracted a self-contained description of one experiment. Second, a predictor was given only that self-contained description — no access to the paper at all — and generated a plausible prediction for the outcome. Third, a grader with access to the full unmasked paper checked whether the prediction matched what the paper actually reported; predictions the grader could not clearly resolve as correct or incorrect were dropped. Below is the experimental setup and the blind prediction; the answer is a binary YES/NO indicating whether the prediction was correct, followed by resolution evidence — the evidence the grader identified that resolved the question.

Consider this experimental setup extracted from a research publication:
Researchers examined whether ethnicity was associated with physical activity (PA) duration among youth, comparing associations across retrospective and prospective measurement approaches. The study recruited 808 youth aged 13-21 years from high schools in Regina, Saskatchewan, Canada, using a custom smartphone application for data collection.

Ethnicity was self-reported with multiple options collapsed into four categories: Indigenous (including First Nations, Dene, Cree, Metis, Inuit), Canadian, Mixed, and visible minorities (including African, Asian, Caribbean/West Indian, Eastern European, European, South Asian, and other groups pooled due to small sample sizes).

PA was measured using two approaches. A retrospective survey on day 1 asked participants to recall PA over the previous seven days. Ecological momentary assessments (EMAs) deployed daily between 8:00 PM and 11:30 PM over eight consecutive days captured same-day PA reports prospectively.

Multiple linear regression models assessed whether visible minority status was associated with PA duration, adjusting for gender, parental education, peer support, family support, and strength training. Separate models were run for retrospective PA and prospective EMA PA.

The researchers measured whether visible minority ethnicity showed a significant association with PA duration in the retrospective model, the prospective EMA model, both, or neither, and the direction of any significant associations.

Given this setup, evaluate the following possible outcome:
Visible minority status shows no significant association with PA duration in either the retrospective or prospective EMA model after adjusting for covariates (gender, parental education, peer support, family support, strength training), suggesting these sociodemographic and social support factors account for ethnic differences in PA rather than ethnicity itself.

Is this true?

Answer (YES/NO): NO